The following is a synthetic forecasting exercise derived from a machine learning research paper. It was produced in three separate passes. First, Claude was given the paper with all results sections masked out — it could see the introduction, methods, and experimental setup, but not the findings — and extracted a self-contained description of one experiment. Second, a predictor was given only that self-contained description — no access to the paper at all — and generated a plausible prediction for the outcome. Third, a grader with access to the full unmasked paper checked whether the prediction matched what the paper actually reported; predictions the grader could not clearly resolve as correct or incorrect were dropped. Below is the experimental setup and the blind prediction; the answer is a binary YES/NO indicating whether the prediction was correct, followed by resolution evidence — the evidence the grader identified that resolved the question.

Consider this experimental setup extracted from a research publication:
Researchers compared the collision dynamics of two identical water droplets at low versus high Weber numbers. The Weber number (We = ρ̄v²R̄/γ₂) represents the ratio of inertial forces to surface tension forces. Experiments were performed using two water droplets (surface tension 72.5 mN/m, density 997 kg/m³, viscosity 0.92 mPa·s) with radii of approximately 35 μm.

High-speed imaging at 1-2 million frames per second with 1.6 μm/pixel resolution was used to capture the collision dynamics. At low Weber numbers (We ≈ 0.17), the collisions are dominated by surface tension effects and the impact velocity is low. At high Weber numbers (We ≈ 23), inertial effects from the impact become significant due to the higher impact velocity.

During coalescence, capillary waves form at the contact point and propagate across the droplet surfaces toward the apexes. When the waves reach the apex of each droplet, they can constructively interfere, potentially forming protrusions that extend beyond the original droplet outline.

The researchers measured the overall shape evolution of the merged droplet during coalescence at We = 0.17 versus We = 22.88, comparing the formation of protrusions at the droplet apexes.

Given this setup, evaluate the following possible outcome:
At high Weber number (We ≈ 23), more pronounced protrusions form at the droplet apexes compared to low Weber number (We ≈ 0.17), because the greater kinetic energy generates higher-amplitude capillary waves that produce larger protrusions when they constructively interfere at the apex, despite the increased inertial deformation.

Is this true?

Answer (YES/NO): NO